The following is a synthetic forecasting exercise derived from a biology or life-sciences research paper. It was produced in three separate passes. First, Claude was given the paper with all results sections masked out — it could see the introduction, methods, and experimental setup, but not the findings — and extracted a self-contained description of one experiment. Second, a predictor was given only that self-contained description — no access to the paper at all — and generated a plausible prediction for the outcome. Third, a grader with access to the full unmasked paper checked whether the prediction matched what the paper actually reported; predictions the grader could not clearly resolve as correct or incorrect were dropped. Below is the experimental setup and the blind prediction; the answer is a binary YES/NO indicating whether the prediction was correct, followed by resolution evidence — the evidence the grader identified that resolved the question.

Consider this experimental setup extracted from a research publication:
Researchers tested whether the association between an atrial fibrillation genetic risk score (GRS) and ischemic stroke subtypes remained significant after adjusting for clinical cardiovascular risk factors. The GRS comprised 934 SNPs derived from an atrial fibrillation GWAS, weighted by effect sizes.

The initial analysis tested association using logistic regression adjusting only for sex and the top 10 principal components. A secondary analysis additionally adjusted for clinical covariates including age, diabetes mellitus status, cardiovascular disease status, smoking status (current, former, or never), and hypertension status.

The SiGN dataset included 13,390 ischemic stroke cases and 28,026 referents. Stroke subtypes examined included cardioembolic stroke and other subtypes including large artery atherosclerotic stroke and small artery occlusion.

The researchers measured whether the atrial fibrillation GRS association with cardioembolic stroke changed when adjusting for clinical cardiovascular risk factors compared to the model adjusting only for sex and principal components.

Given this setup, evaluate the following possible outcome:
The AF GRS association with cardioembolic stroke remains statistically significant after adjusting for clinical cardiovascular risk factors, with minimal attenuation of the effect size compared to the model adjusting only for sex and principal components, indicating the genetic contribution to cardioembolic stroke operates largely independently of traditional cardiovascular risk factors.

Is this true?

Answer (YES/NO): YES